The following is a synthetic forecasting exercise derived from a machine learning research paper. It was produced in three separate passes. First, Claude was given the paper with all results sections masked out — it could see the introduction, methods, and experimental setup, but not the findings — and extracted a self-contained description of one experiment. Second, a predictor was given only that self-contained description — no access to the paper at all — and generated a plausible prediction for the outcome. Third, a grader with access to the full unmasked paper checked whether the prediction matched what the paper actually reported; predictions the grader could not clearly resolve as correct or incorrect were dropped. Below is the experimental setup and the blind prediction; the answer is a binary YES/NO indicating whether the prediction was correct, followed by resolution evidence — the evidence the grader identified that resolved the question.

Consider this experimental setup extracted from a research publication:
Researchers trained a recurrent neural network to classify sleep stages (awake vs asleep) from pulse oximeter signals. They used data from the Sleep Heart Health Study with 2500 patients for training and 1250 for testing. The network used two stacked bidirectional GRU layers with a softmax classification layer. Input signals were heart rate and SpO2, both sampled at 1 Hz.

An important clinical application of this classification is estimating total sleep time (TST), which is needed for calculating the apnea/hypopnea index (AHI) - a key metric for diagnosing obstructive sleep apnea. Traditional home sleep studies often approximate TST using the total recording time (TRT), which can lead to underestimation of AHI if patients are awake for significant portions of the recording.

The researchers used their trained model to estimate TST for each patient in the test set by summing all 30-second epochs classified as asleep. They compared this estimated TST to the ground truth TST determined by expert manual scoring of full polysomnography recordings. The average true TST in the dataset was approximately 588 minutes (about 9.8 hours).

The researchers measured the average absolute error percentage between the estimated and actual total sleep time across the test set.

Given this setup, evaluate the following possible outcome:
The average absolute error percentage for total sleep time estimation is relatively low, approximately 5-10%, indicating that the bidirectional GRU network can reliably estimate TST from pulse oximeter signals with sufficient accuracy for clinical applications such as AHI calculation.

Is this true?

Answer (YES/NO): YES